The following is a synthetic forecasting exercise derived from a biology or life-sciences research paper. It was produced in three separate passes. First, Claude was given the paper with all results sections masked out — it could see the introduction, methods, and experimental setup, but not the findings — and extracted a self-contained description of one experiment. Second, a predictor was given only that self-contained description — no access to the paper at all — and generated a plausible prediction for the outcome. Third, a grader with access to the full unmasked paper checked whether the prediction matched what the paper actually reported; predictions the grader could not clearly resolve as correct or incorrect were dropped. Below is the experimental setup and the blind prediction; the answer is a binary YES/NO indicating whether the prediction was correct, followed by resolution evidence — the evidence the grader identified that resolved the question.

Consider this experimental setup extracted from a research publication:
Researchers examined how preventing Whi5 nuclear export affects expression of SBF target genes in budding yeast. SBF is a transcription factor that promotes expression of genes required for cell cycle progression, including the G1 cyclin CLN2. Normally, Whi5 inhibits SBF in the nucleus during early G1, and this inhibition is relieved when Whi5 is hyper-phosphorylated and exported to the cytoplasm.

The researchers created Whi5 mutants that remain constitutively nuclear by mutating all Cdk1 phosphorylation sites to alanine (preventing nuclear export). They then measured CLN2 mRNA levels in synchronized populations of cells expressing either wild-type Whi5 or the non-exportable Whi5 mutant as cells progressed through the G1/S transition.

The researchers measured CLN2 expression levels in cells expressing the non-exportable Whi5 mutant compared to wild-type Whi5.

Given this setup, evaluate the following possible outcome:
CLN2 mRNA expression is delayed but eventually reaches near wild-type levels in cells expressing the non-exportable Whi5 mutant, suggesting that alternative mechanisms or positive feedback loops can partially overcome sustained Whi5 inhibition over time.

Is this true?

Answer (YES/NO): NO